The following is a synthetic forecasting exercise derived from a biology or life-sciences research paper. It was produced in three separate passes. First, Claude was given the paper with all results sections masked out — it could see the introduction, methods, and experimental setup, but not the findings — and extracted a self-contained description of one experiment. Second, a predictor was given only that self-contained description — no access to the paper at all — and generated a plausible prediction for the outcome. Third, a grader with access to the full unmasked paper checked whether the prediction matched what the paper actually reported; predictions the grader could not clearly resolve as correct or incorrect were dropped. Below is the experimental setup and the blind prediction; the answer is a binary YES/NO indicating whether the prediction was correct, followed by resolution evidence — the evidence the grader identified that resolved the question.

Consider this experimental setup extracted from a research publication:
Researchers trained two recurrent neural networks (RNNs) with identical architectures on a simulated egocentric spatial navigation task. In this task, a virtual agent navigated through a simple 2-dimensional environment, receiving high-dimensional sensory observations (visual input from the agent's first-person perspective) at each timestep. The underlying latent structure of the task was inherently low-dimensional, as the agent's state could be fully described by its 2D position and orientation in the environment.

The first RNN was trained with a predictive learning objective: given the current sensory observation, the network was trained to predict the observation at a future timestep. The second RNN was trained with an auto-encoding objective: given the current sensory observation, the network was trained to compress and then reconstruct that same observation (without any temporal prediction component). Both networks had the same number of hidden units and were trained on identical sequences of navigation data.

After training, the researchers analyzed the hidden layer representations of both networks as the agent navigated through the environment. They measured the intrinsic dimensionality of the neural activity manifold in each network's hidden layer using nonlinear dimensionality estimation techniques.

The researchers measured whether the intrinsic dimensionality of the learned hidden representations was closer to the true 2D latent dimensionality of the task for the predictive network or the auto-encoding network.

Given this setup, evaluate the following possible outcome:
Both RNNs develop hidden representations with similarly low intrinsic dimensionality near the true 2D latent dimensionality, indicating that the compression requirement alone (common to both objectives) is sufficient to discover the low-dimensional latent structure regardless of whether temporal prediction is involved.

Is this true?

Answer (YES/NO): NO